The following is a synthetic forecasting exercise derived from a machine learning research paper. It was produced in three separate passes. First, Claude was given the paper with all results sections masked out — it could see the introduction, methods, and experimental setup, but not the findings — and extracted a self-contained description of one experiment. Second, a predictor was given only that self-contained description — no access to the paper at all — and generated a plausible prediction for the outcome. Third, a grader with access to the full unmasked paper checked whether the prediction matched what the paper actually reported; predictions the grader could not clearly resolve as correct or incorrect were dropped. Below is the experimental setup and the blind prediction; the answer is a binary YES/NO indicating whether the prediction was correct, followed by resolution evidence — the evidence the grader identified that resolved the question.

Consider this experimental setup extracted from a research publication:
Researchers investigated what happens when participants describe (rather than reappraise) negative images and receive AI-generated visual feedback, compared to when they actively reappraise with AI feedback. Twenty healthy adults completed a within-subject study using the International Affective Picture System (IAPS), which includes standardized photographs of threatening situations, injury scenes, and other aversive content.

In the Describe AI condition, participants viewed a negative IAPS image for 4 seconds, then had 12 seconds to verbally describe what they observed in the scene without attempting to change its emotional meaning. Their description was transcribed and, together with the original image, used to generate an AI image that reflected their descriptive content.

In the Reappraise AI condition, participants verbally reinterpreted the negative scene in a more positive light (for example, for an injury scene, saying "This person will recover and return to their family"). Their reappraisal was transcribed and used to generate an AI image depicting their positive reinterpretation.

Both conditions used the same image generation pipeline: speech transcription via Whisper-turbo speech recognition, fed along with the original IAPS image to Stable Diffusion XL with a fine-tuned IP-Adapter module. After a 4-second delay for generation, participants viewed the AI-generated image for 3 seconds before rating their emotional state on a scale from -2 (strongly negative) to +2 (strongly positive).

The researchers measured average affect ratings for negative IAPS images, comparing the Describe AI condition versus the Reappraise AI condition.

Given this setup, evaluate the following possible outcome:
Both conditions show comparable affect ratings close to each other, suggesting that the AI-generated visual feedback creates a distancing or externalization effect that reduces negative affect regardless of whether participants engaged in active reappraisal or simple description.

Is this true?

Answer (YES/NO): NO